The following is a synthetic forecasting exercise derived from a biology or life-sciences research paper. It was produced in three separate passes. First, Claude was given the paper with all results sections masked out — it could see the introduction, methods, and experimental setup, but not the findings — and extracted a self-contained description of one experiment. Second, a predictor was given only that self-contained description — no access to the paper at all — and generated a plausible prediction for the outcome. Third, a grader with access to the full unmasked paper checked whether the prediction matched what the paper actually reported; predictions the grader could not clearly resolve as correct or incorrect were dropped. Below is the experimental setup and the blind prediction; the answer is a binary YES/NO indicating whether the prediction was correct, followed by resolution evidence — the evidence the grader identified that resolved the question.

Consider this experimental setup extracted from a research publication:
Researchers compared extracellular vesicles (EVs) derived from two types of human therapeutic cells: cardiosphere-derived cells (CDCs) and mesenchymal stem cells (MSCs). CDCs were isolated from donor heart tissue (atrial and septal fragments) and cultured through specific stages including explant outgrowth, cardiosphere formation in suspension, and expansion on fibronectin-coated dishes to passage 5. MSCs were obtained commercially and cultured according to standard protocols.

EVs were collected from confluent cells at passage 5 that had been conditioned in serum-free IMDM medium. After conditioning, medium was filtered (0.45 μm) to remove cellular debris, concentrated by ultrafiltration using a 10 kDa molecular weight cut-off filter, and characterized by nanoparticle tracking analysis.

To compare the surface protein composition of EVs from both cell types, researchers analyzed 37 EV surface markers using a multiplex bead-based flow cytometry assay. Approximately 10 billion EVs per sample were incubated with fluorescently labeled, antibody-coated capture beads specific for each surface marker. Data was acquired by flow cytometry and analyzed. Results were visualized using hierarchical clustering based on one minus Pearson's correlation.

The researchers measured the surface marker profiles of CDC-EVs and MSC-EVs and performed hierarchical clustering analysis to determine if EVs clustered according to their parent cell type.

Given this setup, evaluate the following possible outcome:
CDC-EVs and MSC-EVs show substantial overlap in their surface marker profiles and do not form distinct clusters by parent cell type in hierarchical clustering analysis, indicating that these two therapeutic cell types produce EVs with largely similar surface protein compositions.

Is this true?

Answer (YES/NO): NO